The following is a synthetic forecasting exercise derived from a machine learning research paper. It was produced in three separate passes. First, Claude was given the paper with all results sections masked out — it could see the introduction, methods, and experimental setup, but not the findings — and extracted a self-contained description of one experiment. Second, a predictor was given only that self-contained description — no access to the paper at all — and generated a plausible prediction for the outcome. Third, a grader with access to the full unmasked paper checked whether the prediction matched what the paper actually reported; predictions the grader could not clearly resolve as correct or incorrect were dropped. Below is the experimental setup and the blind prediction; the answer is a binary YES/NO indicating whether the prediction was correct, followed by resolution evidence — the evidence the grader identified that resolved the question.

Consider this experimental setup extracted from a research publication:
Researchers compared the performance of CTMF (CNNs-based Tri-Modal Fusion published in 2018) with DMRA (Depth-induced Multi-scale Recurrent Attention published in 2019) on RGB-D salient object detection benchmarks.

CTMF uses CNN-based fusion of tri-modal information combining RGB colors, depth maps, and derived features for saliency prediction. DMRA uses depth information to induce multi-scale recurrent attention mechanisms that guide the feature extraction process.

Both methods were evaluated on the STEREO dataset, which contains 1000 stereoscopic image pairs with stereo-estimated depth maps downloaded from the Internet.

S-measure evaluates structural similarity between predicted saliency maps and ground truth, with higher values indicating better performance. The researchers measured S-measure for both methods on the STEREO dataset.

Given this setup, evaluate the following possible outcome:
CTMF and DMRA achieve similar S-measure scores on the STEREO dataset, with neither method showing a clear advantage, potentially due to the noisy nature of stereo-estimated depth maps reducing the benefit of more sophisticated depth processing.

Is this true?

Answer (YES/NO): NO